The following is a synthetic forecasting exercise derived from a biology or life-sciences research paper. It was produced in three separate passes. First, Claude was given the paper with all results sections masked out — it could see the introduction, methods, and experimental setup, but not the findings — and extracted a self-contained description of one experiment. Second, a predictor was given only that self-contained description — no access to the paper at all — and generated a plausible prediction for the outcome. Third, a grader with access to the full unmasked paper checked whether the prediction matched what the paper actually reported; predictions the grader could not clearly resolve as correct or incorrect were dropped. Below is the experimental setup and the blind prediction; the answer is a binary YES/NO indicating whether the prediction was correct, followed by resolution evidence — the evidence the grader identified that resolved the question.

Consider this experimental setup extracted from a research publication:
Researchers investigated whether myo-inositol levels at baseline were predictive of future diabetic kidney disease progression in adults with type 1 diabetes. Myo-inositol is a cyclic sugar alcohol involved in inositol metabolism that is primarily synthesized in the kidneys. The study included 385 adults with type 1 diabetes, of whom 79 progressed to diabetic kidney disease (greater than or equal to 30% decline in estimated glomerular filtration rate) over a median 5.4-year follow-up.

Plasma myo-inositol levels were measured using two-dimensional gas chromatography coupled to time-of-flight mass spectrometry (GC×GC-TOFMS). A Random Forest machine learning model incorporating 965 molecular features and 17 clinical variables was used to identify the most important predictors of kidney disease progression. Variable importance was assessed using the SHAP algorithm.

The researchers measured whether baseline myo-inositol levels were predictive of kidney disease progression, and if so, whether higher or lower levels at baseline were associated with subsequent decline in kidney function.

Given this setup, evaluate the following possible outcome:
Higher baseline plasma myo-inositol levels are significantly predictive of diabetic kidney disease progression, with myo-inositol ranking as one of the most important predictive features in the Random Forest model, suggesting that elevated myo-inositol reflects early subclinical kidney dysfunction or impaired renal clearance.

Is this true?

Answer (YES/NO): NO